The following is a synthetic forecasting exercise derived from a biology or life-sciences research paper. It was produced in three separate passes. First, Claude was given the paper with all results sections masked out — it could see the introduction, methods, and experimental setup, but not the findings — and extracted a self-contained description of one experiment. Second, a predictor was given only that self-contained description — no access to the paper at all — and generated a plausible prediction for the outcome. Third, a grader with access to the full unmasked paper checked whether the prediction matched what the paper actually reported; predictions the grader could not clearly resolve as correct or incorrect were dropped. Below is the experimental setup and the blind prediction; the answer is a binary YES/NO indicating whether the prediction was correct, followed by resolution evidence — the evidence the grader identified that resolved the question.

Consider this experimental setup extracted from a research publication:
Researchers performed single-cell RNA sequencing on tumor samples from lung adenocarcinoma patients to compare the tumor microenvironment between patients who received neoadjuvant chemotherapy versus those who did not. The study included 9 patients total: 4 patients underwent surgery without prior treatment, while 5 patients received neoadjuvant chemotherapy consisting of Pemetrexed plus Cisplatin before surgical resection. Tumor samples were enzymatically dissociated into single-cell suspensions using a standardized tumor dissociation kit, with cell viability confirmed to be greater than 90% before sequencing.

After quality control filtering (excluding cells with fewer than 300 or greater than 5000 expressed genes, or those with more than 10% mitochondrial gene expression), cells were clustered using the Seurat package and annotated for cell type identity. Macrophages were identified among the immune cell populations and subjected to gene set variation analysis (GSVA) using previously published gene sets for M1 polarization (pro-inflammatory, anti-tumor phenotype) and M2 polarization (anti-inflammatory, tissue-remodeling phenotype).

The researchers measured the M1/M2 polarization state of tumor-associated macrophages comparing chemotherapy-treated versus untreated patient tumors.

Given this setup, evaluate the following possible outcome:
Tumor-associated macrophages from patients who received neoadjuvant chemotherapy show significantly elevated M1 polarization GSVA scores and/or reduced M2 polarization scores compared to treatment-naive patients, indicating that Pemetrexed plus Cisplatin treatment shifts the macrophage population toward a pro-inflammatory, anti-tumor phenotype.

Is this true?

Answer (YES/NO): NO